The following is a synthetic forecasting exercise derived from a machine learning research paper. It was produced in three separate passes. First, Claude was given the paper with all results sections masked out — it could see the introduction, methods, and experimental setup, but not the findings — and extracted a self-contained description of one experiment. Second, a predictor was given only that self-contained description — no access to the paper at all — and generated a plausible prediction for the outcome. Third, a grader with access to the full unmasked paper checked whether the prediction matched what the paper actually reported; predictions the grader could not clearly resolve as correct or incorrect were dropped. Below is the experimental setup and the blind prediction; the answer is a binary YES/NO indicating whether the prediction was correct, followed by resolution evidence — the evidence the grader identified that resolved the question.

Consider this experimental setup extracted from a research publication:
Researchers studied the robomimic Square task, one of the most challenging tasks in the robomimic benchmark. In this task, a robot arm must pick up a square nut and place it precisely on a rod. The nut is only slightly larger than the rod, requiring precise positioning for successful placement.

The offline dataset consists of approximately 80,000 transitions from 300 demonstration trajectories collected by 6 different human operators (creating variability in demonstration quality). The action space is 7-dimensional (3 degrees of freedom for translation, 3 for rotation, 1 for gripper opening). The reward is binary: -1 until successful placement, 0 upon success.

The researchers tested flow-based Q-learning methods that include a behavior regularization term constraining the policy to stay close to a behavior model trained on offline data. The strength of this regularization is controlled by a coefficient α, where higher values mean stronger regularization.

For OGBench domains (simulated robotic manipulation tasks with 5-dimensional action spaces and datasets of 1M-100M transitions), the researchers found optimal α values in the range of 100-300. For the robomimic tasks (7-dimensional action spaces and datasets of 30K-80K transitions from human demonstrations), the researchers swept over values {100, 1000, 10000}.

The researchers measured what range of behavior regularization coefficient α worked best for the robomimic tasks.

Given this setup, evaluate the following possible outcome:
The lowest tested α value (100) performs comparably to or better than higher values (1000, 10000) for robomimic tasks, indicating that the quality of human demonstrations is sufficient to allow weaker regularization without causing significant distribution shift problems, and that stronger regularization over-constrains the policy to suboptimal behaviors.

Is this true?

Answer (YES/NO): NO